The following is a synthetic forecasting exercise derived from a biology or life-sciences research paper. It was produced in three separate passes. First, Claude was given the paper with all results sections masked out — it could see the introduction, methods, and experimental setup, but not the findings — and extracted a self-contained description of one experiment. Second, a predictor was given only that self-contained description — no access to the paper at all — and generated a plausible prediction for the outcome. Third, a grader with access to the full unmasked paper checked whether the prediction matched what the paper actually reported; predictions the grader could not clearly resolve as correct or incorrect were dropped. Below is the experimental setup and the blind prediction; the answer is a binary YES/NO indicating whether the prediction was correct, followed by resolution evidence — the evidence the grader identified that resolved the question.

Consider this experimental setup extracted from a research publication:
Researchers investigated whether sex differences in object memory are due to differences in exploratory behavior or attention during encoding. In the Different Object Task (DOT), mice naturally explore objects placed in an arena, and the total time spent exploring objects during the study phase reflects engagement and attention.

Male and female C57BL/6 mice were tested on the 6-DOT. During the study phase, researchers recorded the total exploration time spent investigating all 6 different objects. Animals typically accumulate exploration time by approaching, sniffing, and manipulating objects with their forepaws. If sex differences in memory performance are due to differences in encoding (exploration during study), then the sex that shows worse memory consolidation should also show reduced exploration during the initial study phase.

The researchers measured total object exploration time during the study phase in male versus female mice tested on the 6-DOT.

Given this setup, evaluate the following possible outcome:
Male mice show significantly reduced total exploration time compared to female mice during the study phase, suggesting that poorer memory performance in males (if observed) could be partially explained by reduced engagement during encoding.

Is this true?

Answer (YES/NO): NO